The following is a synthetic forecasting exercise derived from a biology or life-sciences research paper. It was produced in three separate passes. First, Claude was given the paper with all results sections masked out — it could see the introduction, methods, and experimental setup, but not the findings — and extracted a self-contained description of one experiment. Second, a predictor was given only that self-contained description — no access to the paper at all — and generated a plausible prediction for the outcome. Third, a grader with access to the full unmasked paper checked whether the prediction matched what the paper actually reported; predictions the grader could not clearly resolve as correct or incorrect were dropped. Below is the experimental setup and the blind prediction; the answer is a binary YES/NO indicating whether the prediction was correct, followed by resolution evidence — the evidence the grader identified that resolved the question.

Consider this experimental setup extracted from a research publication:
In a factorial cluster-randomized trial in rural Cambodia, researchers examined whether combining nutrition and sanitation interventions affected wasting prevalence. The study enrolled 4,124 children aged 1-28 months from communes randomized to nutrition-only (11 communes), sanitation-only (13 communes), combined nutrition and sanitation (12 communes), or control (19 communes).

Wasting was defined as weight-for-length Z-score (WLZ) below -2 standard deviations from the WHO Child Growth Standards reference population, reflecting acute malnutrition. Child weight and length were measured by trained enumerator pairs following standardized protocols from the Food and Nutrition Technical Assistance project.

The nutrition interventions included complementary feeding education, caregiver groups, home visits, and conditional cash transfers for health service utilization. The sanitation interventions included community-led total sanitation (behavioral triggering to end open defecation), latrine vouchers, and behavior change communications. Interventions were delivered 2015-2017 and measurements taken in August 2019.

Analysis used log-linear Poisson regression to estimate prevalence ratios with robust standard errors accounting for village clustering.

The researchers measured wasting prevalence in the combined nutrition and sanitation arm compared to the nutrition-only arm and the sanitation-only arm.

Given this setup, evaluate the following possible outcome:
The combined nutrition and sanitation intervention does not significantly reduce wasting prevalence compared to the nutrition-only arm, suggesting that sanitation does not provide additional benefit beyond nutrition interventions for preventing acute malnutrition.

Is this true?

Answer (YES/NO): YES